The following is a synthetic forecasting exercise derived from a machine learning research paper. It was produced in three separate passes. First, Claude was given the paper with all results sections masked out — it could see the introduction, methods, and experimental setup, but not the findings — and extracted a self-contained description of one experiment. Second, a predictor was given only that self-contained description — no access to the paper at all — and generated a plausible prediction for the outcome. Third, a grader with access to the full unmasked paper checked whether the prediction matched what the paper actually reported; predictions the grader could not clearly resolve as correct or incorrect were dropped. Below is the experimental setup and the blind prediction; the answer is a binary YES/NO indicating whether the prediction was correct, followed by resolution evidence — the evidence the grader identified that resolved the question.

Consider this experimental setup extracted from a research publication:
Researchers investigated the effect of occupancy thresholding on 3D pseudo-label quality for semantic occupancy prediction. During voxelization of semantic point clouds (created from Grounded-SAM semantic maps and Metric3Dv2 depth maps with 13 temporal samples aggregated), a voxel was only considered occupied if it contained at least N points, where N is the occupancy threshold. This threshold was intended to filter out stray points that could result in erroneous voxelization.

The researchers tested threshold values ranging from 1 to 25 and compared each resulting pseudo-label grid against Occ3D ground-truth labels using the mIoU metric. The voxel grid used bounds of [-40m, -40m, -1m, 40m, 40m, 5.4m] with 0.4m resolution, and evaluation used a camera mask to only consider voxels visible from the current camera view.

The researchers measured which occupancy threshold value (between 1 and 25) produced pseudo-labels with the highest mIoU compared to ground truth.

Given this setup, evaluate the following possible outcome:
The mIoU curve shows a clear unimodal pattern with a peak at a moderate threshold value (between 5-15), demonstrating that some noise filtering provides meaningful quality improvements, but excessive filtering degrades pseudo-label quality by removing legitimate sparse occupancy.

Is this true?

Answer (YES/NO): NO